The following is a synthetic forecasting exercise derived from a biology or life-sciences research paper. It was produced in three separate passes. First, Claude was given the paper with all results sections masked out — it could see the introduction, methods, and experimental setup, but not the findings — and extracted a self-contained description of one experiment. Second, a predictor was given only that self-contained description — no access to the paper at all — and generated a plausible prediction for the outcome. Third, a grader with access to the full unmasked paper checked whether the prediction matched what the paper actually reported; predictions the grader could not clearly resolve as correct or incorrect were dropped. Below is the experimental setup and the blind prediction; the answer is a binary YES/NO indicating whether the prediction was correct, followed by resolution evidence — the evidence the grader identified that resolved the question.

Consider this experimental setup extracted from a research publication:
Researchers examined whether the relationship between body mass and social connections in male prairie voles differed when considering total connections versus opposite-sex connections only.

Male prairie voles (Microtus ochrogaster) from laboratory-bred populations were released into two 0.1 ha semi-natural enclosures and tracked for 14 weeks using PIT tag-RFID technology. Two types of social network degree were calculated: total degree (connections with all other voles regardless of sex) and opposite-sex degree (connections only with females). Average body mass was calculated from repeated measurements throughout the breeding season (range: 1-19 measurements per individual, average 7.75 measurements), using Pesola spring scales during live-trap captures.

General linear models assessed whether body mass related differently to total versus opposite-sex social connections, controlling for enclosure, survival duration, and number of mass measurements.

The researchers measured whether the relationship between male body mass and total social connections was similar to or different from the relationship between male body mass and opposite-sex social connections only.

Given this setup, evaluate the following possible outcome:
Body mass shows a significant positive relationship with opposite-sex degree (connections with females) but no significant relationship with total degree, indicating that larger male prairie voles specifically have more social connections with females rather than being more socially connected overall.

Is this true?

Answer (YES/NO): NO